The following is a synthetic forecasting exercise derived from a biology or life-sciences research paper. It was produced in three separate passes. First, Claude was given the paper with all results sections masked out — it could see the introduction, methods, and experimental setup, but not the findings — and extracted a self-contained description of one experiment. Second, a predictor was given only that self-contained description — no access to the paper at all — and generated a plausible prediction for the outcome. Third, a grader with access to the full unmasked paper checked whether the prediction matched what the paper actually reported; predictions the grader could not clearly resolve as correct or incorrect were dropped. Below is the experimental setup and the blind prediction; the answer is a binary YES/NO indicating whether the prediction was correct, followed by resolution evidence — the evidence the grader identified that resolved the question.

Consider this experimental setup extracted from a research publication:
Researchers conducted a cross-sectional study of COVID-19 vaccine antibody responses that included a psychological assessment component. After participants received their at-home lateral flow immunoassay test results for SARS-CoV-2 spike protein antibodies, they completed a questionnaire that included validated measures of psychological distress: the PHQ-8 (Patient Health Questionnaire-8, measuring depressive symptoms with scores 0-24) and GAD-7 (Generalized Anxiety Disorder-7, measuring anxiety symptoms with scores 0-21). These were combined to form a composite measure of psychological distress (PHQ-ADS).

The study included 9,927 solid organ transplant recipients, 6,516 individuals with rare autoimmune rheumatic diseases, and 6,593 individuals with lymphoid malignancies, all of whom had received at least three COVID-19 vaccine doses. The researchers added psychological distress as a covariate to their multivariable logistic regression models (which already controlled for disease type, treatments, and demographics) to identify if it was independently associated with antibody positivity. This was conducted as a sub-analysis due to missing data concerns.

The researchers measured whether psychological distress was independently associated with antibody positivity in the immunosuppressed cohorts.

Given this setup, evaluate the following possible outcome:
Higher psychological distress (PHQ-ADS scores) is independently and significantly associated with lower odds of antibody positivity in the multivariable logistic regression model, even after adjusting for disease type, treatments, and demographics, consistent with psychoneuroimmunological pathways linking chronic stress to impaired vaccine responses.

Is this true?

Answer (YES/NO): NO